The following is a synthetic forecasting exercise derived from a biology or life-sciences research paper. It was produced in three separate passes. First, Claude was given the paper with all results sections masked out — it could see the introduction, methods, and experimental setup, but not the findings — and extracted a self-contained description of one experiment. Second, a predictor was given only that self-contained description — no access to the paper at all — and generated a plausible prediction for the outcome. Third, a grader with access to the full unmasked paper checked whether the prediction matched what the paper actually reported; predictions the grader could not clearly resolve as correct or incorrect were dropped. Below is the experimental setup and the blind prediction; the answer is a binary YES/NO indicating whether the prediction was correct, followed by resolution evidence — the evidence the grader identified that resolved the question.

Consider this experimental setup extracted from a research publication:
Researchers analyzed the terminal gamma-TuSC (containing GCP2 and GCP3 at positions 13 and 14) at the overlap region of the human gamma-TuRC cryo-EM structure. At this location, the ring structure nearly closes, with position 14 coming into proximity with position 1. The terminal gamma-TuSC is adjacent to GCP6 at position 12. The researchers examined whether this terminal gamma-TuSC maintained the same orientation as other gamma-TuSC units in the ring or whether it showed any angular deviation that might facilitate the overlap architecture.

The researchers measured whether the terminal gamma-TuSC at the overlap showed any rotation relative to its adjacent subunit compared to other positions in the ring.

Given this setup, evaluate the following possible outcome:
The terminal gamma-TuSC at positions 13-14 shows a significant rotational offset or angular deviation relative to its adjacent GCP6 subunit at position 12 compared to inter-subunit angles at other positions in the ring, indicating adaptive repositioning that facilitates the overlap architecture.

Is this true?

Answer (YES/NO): YES